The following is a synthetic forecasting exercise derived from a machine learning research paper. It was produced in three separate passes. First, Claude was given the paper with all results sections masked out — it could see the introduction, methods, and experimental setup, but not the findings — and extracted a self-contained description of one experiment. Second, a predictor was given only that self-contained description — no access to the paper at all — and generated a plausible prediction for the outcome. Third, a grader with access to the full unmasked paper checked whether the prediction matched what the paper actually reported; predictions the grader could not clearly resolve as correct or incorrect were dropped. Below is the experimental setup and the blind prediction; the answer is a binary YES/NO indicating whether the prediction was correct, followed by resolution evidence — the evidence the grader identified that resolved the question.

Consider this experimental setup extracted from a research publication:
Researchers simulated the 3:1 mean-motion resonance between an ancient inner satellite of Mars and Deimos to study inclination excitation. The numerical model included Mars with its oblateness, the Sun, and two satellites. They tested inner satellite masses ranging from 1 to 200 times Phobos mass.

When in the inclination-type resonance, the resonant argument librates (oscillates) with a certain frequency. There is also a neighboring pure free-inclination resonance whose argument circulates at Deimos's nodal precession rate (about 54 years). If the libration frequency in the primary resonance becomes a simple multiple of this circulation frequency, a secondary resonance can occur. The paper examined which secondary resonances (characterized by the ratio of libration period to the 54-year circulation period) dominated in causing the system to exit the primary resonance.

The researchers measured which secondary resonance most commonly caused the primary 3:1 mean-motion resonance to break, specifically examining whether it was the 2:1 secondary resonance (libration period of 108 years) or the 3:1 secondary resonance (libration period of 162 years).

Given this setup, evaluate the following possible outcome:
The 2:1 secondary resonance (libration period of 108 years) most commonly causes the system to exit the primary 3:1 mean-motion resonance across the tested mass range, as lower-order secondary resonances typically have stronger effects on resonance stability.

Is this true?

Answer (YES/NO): NO